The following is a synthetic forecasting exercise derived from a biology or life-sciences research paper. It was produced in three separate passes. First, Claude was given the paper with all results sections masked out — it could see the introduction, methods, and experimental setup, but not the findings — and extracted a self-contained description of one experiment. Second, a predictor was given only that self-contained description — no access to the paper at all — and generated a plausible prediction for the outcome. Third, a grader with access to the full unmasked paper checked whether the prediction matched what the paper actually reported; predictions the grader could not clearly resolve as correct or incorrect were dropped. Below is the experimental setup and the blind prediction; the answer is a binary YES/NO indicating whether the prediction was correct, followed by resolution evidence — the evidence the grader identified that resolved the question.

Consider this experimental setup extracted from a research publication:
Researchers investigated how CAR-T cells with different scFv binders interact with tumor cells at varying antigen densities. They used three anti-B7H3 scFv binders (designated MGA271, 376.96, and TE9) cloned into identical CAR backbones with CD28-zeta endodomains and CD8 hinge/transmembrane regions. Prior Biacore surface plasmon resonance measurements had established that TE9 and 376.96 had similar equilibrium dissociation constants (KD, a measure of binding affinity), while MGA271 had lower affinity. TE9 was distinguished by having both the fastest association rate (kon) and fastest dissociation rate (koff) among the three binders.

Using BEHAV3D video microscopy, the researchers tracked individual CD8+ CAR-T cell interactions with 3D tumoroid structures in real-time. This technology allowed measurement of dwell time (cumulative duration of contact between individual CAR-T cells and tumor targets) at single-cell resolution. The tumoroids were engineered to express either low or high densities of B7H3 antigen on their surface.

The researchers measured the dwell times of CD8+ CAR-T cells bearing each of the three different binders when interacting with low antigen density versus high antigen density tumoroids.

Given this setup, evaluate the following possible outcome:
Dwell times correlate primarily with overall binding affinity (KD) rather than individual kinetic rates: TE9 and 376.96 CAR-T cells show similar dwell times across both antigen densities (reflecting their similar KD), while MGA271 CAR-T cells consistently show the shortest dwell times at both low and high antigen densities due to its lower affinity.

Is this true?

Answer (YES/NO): NO